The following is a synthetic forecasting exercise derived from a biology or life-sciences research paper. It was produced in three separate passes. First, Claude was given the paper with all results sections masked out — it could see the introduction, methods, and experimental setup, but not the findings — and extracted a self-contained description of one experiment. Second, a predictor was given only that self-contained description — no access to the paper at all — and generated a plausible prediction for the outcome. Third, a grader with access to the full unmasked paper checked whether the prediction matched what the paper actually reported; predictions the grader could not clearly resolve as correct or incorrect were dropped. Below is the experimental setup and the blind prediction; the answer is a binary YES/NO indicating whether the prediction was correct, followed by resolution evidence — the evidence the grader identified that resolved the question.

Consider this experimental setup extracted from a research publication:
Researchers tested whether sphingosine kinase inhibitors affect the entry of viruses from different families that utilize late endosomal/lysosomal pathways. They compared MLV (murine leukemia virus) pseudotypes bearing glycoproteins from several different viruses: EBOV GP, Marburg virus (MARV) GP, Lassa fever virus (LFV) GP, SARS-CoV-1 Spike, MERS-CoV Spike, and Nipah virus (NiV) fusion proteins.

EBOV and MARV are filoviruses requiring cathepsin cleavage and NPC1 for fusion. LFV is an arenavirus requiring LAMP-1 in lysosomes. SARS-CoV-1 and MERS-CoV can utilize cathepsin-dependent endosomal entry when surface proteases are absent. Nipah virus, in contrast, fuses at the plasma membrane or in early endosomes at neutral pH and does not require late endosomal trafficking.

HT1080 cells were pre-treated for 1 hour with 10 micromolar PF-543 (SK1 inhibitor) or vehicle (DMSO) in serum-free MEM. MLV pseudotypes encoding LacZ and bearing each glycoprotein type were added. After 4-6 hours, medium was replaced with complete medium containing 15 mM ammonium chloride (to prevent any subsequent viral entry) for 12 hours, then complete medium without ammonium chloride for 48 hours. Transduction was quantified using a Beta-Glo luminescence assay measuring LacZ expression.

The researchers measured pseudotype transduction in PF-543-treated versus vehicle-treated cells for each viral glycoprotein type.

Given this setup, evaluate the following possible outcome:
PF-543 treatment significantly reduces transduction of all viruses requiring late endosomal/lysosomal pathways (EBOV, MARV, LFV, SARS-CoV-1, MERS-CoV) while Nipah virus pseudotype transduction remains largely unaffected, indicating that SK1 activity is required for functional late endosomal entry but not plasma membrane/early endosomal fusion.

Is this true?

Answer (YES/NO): YES